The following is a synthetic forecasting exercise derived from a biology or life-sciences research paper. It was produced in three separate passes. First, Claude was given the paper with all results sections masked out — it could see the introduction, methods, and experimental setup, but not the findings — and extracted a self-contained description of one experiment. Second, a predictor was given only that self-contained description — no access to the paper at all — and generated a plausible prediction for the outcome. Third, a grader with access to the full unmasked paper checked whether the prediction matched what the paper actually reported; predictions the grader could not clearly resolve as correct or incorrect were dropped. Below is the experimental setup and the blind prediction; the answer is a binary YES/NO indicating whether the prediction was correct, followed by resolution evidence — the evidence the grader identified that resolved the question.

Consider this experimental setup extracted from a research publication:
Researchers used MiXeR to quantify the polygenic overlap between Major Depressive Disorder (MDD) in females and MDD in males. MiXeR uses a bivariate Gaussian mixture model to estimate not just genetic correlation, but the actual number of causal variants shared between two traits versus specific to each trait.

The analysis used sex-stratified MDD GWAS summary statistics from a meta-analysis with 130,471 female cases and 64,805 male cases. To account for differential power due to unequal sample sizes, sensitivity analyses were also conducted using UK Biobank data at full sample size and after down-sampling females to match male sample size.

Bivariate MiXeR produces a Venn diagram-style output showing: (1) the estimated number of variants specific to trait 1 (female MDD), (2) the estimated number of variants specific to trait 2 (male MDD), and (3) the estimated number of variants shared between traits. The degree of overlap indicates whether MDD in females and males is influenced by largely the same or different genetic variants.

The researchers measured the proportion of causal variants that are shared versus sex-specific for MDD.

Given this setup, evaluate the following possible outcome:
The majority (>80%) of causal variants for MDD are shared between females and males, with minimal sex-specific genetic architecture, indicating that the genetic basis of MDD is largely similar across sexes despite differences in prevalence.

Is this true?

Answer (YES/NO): NO